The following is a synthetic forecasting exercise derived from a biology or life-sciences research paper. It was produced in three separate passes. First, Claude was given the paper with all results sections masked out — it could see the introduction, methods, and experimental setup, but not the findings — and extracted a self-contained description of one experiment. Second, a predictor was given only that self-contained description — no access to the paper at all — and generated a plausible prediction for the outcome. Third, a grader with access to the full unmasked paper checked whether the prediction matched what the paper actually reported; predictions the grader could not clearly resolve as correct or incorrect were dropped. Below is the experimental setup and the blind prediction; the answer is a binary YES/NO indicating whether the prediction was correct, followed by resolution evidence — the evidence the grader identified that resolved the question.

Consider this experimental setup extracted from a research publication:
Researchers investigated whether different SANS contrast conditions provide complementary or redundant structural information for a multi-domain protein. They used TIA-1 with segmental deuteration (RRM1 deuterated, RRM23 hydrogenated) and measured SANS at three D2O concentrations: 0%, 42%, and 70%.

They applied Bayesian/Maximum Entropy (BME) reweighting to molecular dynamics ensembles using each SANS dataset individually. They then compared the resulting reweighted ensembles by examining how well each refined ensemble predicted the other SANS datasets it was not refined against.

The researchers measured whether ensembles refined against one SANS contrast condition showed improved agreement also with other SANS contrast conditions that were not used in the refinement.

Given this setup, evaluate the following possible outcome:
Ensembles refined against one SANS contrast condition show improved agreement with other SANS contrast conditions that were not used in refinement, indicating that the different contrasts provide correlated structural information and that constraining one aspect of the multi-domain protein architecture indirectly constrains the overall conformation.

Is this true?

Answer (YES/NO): YES